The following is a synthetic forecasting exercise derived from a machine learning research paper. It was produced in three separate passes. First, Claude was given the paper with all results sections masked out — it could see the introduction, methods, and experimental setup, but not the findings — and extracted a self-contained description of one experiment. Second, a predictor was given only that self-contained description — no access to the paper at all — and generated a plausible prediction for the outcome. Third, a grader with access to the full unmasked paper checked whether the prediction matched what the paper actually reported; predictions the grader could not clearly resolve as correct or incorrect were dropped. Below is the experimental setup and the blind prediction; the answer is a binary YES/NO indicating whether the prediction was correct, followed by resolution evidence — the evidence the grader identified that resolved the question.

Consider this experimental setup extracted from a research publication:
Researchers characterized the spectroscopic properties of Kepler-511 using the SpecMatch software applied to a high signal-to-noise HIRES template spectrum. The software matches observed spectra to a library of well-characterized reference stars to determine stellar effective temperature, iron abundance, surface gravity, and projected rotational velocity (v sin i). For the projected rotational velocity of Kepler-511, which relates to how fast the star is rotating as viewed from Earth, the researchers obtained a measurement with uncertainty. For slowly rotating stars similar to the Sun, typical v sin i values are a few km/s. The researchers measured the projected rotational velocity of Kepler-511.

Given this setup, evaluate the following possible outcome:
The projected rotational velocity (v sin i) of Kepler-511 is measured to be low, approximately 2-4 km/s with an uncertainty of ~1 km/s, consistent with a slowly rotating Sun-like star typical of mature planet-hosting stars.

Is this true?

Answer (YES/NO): NO